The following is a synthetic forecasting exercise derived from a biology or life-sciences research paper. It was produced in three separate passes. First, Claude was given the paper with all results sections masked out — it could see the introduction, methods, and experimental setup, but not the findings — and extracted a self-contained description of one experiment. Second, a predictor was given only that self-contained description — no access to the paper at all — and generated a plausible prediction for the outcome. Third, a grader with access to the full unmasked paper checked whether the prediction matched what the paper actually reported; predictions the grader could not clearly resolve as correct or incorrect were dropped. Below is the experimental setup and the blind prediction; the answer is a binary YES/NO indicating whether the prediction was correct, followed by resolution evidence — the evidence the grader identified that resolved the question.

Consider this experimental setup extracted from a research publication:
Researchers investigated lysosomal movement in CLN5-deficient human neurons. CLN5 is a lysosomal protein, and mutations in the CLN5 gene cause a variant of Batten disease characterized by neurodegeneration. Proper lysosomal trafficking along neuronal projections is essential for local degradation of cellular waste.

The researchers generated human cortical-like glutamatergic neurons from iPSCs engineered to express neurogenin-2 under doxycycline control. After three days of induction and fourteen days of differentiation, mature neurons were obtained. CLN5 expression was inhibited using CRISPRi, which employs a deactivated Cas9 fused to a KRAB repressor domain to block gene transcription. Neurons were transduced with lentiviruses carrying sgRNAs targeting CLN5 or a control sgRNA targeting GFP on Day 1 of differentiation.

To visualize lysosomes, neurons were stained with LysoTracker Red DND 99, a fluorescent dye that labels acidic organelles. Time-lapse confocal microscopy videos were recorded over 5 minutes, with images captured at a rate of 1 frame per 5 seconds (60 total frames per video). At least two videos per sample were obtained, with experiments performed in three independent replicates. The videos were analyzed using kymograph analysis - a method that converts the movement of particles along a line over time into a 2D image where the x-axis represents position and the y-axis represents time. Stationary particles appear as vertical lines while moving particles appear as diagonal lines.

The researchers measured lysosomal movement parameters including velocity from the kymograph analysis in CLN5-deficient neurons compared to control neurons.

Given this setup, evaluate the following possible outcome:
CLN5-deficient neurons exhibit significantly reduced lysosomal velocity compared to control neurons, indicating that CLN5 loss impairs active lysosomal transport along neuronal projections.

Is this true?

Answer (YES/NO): NO